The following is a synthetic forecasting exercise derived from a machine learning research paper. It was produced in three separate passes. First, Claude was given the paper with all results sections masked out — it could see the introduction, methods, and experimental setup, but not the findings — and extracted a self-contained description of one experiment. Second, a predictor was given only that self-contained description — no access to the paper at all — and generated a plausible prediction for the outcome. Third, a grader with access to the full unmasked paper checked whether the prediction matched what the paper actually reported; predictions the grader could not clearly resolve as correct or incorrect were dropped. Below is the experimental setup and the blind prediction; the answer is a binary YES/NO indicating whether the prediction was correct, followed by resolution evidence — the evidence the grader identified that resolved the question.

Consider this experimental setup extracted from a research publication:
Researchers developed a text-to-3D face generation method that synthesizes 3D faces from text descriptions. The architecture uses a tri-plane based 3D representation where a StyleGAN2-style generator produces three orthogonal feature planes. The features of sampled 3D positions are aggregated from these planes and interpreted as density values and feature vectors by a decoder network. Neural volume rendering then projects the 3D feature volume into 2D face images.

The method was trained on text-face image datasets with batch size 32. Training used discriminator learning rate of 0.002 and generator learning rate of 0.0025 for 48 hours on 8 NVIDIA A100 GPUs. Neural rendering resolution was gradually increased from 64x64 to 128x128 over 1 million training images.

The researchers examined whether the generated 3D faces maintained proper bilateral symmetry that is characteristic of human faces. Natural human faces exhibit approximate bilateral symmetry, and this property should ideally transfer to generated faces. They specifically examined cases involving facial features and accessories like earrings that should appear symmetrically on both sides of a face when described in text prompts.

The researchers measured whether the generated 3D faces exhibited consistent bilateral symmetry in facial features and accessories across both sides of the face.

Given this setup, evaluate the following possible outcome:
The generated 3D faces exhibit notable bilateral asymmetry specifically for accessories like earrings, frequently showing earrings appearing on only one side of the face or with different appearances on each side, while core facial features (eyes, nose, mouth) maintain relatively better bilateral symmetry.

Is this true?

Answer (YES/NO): NO